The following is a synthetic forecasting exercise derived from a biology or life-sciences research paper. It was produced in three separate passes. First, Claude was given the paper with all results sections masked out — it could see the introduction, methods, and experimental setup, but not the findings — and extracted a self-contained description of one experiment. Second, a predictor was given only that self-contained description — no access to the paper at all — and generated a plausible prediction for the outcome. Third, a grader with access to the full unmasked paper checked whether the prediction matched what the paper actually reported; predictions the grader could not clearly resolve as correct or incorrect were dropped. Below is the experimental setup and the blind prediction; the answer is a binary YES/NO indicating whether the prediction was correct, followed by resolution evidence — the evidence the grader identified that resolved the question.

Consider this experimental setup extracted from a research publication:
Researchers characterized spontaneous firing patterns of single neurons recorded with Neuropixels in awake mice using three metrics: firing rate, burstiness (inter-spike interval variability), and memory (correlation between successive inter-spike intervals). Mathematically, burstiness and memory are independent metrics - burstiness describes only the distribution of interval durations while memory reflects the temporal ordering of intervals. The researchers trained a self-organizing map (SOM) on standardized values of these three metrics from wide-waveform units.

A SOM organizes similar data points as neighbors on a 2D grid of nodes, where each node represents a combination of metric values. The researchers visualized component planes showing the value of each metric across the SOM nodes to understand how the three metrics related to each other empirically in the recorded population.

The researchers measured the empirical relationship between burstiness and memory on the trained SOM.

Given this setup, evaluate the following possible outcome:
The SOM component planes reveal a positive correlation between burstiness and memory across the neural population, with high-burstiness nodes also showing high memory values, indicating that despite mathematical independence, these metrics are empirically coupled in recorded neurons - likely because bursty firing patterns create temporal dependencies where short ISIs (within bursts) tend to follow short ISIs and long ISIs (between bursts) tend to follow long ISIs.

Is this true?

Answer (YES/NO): NO